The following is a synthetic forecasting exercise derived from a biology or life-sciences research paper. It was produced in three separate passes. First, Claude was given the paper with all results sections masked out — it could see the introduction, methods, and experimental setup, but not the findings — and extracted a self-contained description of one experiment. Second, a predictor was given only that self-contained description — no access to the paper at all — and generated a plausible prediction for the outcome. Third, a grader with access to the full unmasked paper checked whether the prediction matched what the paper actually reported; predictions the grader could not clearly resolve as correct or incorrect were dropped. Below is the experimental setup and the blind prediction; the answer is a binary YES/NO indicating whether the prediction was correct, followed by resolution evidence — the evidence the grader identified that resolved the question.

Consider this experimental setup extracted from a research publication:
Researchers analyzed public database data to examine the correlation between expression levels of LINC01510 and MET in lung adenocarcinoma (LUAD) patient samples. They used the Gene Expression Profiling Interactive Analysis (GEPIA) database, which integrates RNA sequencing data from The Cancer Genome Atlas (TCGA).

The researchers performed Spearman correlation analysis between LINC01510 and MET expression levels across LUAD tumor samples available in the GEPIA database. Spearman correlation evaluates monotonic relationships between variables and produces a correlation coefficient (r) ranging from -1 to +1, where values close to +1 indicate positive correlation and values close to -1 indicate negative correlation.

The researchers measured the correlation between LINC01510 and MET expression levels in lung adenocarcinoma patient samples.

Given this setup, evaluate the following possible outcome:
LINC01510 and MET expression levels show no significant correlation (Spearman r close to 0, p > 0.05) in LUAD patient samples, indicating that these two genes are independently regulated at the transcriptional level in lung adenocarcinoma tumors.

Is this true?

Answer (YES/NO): NO